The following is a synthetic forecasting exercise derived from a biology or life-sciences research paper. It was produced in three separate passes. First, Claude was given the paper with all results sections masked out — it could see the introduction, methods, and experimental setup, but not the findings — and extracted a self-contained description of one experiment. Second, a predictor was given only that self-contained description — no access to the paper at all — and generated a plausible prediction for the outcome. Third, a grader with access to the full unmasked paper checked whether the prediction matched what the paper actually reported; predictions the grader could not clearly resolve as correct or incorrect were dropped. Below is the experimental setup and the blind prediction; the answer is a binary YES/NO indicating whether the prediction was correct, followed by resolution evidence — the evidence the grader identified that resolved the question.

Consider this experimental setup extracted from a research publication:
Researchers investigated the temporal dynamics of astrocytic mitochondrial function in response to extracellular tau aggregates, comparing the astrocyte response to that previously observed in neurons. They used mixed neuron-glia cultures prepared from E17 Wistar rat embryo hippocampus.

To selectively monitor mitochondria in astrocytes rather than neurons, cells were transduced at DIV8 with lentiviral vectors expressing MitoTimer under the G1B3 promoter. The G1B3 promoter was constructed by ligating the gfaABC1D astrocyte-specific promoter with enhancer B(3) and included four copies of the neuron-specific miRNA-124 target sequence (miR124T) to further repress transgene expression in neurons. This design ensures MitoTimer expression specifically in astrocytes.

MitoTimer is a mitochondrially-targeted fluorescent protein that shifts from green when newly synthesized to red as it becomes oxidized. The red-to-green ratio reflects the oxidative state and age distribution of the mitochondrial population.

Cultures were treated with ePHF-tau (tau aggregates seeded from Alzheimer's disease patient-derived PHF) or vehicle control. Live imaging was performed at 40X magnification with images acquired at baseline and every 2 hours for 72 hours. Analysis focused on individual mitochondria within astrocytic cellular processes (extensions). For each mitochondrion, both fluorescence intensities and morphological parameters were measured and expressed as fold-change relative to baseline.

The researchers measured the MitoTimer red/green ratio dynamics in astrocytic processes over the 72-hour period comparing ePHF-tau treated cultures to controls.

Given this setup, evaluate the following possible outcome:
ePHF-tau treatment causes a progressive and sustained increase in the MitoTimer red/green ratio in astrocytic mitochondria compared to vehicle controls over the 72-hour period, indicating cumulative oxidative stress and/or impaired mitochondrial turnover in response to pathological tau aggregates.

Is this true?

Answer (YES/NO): NO